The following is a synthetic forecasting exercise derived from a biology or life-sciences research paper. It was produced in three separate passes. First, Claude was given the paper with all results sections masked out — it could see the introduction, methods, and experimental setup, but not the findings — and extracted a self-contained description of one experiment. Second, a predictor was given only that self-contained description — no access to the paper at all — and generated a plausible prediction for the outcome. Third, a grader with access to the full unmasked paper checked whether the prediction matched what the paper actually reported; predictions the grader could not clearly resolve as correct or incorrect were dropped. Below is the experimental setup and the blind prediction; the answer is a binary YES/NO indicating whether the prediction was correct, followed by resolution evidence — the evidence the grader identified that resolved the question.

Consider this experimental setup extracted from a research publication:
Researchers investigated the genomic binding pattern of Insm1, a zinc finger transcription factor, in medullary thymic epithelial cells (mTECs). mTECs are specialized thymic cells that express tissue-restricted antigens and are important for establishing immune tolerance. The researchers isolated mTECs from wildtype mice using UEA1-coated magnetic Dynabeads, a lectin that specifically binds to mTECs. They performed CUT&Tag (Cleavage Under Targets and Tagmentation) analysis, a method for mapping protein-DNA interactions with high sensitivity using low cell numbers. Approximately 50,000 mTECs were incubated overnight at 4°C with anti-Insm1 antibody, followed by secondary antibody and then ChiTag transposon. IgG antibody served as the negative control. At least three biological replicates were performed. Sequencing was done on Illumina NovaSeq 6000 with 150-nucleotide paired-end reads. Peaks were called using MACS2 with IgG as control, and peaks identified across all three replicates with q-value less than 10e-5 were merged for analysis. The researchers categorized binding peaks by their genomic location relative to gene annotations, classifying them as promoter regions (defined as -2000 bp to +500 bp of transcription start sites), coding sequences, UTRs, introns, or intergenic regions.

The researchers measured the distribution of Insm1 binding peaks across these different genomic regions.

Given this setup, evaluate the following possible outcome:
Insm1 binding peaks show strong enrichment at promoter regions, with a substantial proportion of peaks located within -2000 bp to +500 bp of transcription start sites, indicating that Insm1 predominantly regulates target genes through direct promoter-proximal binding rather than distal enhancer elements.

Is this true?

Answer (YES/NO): NO